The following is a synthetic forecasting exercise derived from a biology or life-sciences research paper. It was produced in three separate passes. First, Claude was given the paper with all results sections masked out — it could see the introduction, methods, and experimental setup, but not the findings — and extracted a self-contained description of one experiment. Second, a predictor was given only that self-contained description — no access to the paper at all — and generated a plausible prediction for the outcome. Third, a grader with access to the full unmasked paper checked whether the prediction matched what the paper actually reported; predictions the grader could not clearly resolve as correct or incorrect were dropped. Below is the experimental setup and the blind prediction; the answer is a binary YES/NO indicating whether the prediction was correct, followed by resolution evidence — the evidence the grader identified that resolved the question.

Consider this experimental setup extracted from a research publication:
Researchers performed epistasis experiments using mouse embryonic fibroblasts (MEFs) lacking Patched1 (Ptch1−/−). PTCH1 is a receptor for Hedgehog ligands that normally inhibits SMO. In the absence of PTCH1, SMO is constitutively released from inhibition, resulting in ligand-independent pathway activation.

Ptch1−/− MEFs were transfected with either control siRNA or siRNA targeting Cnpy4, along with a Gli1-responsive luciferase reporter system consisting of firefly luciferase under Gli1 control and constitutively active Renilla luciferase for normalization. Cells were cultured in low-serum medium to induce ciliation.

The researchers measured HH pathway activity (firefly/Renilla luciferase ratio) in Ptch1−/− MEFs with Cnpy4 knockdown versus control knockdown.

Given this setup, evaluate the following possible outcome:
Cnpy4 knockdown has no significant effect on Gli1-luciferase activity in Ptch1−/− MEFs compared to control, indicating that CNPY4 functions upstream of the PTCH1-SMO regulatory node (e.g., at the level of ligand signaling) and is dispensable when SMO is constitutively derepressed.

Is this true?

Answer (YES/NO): NO